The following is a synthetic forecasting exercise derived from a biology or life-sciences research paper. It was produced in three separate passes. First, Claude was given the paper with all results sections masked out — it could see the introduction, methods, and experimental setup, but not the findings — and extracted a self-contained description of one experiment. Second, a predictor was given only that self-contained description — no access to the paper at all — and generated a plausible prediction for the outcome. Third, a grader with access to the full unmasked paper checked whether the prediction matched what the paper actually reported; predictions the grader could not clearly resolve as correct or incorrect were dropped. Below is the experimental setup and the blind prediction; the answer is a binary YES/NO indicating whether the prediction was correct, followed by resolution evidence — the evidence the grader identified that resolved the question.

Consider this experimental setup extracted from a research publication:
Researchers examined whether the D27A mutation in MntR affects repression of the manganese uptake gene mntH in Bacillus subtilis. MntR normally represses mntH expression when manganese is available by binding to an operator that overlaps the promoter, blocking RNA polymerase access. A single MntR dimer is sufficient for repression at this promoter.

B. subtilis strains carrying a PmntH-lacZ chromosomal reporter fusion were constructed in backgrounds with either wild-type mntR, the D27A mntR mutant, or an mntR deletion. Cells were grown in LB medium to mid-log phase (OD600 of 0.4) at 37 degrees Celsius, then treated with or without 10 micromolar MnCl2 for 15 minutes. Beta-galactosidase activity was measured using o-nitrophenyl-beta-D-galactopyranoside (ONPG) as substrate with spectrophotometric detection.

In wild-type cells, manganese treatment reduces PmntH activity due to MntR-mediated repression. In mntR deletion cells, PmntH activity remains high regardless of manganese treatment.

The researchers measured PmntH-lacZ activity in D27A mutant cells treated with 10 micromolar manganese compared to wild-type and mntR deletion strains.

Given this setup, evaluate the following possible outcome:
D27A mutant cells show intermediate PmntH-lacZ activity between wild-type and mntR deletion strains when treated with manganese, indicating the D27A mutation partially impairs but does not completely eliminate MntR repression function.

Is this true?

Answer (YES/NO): NO